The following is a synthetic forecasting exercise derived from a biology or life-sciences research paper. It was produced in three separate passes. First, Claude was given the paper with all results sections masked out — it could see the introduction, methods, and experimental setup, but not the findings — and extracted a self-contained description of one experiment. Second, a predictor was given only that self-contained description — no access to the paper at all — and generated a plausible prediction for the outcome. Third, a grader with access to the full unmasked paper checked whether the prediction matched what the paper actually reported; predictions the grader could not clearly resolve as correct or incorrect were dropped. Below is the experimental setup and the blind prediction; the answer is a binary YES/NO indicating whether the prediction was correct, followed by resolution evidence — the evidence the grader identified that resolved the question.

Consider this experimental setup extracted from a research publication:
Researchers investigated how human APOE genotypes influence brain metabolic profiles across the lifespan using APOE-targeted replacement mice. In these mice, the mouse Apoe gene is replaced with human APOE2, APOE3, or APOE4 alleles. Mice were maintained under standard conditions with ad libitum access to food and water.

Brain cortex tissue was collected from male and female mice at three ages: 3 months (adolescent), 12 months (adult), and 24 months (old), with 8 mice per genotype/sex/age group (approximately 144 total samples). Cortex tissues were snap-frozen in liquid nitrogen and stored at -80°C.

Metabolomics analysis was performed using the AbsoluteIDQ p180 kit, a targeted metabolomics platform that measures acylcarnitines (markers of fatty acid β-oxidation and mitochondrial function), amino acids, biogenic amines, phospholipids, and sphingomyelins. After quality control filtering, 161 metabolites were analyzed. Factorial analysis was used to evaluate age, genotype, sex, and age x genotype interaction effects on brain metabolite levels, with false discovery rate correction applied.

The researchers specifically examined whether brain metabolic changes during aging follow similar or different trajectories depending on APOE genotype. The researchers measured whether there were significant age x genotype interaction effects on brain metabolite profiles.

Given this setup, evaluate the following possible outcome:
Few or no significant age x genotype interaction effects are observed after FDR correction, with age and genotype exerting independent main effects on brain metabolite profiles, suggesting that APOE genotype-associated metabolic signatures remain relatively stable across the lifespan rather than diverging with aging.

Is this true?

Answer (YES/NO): NO